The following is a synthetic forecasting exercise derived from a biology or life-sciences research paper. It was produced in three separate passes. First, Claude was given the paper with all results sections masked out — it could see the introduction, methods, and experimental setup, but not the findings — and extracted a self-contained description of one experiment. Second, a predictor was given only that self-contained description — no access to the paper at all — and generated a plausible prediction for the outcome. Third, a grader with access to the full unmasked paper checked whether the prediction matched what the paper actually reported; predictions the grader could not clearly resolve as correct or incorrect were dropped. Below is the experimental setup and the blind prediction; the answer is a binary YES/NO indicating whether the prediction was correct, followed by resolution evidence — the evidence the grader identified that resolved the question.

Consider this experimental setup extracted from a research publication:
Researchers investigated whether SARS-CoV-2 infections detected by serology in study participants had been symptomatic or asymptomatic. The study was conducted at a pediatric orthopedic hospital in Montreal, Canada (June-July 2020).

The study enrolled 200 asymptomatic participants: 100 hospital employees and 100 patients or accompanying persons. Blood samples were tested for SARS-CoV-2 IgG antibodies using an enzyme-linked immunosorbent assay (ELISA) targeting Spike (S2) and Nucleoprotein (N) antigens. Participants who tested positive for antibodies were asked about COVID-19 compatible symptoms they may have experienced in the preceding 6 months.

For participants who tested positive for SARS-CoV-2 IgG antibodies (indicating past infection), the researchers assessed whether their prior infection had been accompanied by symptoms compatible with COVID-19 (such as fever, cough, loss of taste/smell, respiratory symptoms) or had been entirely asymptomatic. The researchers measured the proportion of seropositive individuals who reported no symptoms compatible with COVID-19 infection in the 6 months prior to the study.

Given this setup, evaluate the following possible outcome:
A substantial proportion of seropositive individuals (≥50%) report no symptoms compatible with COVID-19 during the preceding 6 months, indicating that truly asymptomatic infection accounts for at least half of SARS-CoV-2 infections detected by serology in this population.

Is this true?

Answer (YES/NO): NO